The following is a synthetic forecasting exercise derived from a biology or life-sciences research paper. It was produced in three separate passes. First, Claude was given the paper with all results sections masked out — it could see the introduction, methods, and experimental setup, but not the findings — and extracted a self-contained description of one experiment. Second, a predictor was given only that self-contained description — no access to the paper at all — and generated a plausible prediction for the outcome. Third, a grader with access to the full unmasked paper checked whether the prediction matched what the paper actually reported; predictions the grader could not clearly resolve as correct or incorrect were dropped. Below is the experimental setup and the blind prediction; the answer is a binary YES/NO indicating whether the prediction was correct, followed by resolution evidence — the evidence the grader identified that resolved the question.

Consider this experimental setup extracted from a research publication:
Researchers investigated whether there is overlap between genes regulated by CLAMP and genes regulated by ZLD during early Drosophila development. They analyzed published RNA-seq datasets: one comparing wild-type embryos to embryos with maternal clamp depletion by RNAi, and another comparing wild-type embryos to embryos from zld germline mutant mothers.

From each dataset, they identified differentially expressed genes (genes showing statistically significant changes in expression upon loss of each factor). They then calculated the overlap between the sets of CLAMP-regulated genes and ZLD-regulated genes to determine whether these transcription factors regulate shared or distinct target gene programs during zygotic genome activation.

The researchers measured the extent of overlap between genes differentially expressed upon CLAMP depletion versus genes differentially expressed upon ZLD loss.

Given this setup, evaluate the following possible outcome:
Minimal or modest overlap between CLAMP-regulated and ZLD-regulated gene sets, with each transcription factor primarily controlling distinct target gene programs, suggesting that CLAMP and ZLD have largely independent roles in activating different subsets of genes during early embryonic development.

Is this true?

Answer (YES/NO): NO